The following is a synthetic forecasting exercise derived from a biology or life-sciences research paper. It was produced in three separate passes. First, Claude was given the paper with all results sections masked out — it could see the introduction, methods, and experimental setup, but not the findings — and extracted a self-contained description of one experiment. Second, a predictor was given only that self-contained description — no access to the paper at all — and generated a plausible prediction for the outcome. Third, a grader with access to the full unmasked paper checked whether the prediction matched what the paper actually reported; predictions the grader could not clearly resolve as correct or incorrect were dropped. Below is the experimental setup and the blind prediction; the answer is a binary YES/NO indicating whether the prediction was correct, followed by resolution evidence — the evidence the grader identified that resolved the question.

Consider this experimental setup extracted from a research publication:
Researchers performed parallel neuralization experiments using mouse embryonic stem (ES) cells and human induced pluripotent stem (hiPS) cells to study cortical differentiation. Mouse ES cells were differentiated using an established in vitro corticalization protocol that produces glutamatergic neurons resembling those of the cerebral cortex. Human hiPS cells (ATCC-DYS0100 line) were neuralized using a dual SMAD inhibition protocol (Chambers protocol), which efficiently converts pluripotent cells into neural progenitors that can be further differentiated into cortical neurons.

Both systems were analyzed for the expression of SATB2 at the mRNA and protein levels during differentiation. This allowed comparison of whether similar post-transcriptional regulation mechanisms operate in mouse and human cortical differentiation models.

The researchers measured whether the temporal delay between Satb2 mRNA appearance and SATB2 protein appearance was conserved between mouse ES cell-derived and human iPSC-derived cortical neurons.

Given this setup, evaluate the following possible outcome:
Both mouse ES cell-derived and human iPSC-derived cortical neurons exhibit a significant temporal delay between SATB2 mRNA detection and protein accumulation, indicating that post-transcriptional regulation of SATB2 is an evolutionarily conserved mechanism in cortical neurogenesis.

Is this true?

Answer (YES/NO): YES